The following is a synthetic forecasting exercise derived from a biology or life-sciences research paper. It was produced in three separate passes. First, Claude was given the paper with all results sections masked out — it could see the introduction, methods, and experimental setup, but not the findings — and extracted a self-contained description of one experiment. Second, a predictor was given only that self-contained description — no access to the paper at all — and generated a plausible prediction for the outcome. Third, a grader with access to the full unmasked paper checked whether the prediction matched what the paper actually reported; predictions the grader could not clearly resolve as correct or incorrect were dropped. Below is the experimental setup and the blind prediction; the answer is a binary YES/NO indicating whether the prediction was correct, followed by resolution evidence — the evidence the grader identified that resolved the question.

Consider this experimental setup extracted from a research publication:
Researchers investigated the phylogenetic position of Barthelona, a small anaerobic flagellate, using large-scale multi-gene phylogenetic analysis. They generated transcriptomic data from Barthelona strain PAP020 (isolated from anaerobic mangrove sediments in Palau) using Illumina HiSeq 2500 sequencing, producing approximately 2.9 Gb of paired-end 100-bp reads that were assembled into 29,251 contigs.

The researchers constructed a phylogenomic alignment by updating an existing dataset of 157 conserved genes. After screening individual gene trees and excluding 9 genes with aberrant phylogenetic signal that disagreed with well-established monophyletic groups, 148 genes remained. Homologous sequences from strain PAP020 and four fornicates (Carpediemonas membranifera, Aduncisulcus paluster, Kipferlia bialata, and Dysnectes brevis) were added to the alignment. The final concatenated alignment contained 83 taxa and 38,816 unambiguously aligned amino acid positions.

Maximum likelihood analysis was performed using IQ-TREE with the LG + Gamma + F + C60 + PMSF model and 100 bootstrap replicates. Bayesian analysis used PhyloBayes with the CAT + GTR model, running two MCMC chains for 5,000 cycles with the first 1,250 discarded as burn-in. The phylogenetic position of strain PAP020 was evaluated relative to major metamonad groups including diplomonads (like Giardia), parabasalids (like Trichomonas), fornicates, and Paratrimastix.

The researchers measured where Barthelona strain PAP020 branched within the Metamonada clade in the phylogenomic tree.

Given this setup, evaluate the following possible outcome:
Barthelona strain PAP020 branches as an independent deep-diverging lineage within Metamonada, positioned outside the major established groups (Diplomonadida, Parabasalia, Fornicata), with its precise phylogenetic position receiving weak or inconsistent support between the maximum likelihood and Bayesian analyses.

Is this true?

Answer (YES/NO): NO